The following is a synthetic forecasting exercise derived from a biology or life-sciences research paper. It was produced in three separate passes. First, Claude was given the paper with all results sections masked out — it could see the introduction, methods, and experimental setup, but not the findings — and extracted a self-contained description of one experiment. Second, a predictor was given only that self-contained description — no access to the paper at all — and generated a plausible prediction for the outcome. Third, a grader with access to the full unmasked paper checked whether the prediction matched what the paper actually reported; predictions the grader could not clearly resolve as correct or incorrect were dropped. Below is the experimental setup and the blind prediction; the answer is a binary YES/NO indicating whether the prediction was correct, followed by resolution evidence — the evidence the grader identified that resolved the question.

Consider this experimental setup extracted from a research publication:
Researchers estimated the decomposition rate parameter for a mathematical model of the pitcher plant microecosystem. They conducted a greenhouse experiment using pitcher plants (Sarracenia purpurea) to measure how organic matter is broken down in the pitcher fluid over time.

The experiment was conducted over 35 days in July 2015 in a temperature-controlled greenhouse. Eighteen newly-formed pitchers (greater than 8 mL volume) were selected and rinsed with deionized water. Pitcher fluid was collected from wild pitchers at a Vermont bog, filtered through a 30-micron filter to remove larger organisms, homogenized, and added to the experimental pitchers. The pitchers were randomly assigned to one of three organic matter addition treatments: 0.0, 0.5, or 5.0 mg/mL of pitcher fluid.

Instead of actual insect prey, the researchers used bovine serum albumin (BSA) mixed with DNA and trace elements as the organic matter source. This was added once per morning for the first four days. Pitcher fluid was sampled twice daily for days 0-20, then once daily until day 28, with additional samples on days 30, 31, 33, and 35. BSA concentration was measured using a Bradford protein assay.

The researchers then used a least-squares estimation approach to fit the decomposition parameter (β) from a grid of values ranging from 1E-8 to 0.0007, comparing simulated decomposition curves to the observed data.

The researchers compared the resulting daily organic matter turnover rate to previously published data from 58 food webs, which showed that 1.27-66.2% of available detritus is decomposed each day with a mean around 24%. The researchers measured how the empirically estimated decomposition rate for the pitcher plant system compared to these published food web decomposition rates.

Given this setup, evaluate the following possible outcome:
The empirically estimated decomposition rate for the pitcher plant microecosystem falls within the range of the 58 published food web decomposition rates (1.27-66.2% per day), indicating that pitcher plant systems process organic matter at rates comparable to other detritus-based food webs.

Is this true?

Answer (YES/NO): NO